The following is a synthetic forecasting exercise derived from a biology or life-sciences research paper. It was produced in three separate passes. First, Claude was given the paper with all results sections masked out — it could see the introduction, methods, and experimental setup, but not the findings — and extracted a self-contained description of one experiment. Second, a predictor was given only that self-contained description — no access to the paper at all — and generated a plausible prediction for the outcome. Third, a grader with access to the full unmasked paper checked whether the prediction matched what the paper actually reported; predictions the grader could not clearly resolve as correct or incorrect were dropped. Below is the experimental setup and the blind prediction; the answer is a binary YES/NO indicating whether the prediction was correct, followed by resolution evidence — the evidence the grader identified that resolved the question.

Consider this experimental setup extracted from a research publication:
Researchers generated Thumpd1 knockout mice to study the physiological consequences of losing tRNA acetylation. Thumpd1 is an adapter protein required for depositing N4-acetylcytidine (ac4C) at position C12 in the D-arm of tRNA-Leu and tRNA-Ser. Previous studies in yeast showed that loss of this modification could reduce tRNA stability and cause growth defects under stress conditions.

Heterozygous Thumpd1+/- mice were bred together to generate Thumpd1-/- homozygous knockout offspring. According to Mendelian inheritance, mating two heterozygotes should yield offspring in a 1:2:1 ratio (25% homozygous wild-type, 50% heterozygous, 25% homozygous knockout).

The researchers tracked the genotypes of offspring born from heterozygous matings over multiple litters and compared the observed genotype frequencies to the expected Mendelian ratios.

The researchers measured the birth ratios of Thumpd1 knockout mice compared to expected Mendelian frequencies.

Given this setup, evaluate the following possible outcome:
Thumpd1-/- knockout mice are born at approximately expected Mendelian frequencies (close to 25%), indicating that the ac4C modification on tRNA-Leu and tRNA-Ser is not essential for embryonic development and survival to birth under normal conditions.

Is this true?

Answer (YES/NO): NO